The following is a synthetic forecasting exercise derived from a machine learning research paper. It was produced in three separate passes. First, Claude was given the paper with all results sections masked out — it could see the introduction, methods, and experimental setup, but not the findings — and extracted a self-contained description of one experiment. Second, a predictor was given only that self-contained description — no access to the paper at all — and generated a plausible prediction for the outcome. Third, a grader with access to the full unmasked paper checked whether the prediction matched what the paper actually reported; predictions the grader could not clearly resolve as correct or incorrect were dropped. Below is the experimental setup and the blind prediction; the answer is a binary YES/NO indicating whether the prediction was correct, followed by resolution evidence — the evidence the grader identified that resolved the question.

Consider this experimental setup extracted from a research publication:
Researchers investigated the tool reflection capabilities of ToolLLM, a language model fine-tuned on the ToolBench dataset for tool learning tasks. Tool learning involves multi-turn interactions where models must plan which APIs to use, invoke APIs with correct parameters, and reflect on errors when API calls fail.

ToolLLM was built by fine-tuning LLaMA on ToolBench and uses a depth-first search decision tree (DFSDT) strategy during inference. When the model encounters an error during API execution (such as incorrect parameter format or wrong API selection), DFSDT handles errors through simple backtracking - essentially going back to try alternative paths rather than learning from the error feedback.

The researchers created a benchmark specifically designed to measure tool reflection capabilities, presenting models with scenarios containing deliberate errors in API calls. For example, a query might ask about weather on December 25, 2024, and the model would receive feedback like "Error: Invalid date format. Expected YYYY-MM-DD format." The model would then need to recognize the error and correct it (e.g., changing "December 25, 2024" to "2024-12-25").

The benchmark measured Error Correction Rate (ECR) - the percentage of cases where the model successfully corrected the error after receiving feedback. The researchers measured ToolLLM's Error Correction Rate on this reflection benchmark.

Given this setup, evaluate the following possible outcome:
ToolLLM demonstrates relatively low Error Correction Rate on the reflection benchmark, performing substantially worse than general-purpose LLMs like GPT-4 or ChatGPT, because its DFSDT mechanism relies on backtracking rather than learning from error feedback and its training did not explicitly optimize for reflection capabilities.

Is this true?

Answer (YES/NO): YES